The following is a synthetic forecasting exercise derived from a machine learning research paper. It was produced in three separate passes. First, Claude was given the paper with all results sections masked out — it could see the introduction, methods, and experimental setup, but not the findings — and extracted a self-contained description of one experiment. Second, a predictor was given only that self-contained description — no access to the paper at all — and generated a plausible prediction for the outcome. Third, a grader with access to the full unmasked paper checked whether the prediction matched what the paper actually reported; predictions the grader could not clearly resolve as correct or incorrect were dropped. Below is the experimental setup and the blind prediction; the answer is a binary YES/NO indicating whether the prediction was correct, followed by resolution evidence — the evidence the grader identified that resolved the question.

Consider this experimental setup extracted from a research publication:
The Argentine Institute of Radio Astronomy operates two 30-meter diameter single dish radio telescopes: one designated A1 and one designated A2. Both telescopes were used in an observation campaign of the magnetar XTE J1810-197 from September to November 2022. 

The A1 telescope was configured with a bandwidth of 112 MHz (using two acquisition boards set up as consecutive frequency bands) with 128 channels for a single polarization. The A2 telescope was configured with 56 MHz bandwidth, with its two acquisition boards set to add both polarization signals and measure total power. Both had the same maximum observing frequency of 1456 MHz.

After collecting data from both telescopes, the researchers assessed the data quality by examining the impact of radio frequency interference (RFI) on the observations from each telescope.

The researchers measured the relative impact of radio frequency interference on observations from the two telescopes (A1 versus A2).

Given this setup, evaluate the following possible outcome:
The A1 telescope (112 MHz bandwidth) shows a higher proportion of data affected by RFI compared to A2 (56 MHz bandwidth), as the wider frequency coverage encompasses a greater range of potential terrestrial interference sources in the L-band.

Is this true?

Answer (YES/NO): NO